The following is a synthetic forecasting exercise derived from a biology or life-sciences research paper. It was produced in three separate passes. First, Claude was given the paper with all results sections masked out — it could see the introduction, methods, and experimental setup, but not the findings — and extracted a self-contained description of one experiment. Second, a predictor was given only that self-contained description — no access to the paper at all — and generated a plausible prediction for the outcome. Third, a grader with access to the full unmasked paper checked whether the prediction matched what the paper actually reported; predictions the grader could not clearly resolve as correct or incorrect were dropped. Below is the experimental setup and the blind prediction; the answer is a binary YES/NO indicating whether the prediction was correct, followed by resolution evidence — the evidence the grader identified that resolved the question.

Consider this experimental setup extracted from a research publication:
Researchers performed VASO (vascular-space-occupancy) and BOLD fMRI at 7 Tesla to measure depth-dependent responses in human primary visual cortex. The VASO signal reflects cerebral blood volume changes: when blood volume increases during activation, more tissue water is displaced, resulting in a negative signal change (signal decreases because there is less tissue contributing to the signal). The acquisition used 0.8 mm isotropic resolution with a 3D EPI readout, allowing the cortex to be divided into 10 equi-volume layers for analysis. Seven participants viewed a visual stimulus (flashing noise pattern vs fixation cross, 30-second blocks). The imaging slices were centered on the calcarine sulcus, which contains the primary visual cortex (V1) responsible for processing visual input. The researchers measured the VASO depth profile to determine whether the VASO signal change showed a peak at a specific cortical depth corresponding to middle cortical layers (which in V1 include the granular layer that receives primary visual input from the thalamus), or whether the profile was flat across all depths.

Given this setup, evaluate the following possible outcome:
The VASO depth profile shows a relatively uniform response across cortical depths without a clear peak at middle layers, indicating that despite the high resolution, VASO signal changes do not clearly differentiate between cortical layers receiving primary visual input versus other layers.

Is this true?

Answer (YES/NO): NO